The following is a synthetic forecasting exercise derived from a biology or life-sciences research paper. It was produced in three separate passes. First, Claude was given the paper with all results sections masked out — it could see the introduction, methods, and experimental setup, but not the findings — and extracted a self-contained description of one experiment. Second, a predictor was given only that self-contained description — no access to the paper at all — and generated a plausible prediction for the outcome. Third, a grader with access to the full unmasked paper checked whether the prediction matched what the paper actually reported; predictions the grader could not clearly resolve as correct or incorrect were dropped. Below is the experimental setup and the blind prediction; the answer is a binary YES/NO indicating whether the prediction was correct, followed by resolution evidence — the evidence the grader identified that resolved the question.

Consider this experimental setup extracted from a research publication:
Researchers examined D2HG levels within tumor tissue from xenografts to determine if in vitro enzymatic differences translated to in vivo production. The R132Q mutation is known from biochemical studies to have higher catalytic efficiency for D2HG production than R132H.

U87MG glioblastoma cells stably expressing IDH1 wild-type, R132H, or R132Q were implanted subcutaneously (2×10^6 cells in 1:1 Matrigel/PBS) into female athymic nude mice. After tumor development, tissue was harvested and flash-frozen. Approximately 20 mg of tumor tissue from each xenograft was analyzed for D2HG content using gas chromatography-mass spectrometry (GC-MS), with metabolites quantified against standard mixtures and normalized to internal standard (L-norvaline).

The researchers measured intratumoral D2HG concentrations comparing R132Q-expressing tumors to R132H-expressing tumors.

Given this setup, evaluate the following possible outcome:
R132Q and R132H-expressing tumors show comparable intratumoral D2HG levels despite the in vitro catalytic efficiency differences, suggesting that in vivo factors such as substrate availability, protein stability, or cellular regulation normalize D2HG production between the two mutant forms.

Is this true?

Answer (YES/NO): NO